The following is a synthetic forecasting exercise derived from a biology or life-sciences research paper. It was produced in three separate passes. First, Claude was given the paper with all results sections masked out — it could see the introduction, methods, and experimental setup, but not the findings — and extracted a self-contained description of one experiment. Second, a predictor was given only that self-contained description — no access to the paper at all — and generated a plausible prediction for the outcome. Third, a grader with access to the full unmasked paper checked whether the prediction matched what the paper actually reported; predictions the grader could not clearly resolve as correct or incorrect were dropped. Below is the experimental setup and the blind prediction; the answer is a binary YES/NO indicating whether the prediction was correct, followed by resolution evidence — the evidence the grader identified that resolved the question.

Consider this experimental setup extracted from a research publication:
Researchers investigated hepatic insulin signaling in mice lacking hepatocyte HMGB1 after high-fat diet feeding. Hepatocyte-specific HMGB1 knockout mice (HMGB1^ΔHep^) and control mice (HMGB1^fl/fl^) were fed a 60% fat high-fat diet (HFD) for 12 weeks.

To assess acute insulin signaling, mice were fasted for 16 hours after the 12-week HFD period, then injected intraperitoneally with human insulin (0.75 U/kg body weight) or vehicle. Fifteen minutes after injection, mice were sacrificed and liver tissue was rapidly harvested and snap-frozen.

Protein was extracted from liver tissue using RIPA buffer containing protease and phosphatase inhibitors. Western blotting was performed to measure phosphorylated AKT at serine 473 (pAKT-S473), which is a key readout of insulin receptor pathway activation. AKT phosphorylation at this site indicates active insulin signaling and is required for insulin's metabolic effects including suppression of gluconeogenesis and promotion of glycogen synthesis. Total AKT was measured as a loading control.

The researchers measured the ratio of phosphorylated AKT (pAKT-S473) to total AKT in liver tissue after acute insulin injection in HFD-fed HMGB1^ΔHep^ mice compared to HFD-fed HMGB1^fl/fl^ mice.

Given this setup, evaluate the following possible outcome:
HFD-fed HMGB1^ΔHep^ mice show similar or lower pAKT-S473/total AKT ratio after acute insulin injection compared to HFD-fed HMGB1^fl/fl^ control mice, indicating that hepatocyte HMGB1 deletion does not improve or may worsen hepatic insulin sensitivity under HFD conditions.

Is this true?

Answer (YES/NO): YES